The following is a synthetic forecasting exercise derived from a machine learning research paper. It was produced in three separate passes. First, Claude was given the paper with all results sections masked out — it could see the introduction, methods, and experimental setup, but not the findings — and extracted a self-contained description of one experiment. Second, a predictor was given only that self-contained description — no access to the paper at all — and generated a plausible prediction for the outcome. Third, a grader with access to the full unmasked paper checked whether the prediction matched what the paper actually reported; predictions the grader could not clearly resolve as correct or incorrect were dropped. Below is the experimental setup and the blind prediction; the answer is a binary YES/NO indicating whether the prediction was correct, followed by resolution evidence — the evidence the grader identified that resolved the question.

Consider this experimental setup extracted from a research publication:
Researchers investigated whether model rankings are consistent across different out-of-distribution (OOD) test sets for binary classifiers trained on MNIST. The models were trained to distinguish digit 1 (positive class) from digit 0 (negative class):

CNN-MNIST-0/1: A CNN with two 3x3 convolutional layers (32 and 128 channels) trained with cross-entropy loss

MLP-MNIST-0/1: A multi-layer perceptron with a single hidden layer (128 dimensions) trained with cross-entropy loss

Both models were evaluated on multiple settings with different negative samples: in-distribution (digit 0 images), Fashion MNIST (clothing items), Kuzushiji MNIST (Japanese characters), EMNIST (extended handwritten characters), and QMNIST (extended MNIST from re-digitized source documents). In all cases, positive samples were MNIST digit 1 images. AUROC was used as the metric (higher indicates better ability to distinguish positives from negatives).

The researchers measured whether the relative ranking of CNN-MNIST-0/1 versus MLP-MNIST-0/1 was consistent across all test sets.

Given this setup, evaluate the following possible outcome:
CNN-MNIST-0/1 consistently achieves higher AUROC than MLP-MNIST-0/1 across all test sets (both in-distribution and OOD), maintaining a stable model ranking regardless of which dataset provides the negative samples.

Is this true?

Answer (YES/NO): NO